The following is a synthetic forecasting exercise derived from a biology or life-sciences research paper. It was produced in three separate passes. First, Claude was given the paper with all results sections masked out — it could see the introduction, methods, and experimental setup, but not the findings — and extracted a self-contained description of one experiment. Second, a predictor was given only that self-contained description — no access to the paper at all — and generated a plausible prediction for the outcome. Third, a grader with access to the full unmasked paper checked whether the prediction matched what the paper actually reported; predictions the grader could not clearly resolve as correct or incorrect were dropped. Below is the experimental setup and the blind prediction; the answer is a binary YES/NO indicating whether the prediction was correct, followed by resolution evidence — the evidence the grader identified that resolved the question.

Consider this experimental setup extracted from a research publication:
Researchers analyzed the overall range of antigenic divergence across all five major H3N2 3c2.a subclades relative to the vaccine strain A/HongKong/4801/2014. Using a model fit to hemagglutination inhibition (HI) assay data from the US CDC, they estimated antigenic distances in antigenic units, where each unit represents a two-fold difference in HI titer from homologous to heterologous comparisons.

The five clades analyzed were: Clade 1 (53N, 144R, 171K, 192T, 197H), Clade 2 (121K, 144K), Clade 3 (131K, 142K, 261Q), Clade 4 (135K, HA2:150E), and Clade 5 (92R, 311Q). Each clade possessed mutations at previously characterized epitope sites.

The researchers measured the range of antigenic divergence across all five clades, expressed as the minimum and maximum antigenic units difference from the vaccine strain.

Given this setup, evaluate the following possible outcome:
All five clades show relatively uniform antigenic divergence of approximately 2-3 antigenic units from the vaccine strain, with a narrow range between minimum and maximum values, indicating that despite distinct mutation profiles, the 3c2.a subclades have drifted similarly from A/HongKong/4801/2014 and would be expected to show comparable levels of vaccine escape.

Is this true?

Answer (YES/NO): NO